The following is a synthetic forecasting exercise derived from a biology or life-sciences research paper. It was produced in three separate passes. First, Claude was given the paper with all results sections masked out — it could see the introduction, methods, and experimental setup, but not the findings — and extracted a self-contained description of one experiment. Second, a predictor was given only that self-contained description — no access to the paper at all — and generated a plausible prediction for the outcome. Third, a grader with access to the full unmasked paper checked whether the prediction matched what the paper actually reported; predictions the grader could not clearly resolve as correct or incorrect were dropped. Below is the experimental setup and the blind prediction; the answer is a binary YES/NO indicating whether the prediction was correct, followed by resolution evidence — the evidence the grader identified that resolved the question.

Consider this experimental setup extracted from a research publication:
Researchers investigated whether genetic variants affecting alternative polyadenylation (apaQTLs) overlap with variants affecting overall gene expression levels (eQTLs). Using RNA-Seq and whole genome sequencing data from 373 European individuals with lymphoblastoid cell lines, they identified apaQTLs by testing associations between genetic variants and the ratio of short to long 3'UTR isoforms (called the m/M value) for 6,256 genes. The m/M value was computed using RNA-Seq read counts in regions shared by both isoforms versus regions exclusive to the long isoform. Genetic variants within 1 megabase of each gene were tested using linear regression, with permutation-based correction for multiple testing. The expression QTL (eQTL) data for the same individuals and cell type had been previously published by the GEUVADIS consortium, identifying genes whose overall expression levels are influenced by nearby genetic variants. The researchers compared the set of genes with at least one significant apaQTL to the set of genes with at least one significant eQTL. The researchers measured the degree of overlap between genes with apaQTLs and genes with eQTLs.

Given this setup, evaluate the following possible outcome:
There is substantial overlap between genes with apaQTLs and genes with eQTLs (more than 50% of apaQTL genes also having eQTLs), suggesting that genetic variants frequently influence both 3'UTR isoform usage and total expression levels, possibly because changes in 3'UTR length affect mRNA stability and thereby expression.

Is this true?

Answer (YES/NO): NO